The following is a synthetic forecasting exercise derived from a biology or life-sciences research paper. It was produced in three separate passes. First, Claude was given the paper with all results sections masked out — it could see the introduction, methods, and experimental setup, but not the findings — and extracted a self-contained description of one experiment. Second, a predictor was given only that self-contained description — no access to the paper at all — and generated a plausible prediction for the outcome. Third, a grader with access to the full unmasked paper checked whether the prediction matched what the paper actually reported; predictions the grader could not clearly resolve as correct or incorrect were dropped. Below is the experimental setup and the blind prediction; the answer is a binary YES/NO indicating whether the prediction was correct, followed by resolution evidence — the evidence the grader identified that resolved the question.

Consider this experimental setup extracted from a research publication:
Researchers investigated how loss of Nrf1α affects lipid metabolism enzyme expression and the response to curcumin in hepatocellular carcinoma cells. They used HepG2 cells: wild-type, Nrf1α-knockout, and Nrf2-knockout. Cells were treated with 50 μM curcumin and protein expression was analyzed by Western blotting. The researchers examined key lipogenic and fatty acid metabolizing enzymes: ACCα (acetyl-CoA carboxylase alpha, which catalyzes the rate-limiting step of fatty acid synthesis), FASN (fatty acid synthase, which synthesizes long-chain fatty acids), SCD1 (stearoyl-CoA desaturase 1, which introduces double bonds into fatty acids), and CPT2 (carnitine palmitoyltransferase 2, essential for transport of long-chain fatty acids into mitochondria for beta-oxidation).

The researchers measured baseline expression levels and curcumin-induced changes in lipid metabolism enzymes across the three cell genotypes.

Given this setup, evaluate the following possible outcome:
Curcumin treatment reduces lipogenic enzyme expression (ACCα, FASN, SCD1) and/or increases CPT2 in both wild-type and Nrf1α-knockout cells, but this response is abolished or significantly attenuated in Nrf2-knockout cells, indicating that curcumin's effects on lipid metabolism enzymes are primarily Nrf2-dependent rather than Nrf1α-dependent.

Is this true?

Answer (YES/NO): YES